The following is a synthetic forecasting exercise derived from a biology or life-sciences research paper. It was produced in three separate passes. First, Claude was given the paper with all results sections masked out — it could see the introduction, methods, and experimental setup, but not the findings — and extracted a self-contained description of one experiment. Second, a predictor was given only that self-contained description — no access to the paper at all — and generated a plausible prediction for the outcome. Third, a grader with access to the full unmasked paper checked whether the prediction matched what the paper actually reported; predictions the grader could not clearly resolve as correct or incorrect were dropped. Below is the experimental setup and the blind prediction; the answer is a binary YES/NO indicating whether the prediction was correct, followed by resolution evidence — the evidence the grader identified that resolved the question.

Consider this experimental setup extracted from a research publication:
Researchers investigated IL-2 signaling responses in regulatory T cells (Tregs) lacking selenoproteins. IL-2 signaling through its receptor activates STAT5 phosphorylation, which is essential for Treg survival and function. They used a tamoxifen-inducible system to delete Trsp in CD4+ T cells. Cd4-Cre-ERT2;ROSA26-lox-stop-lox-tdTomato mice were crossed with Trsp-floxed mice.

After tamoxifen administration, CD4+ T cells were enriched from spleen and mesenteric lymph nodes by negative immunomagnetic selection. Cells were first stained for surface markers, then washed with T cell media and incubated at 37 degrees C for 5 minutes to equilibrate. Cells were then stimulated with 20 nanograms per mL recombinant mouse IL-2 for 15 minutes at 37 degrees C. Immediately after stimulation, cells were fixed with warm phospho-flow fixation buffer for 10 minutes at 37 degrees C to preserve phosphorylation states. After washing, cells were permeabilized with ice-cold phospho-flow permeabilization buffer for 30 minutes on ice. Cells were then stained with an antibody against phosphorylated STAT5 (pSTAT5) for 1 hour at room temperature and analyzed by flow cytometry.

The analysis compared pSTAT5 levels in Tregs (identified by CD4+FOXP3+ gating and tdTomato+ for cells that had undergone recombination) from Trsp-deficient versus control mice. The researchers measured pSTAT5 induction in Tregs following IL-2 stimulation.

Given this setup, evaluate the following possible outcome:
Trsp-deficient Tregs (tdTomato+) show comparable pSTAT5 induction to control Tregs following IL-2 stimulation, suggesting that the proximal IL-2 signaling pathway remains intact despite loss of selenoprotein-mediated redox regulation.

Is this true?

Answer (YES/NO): NO